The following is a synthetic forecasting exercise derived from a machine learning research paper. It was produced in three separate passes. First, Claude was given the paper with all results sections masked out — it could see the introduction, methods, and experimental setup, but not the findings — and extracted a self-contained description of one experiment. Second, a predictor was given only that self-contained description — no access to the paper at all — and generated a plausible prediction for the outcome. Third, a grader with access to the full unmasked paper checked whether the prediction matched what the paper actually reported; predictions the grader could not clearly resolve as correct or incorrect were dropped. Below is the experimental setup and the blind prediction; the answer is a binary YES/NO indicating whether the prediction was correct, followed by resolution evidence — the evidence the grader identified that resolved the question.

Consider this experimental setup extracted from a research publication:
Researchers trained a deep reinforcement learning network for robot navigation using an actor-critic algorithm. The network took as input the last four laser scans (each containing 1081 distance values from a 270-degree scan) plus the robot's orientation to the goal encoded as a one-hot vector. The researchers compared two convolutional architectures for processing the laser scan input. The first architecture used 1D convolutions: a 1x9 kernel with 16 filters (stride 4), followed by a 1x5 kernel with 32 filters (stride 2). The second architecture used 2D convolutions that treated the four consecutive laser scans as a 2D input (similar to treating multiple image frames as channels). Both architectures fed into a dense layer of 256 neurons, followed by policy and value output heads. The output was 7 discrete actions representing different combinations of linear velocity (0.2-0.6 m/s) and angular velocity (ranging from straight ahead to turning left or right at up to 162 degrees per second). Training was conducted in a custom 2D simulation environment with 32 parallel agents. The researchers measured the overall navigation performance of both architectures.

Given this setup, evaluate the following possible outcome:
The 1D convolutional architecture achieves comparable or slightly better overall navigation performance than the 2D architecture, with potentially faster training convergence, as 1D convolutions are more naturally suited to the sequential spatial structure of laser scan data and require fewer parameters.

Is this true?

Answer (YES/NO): YES